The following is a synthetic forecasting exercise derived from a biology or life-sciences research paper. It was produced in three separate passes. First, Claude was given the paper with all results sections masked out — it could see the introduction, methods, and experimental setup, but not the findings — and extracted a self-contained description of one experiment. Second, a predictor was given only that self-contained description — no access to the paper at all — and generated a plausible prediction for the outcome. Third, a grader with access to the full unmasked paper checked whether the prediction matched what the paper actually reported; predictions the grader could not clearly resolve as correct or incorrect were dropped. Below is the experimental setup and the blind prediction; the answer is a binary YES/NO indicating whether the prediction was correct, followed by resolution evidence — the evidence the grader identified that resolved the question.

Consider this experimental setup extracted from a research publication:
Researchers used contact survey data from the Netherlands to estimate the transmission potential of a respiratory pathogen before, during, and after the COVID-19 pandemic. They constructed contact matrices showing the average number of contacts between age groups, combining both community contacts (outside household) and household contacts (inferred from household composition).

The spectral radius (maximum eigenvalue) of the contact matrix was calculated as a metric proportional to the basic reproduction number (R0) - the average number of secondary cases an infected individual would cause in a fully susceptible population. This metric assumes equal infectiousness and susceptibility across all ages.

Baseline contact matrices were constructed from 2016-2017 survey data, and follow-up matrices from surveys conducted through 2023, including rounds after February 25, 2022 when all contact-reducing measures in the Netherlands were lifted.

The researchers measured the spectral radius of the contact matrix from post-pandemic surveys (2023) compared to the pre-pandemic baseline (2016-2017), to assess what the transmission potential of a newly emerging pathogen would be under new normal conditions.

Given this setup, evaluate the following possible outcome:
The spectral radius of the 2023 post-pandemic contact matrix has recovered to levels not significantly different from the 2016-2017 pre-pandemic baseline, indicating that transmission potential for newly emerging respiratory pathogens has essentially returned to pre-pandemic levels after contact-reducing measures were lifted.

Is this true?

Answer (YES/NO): YES